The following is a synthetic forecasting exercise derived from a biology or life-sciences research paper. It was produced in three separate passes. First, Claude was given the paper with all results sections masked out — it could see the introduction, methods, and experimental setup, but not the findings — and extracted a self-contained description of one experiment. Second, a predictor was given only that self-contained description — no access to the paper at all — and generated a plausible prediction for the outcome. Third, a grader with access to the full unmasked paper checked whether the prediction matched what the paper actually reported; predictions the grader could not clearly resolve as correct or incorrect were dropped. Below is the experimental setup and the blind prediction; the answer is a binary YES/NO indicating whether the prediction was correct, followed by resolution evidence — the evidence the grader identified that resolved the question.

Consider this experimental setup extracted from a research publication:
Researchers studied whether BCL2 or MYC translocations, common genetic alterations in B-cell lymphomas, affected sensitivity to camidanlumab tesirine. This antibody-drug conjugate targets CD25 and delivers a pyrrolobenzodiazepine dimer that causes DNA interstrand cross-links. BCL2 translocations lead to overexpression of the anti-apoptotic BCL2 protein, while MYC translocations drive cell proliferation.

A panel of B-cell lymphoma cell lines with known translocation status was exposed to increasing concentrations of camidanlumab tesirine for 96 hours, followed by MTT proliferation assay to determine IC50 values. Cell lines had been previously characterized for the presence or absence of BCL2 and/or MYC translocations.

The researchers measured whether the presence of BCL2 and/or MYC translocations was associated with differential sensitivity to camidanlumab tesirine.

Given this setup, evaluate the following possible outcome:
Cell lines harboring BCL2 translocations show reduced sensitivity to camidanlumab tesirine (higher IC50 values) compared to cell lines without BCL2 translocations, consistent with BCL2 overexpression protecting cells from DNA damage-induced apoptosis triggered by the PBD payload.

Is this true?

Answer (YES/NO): NO